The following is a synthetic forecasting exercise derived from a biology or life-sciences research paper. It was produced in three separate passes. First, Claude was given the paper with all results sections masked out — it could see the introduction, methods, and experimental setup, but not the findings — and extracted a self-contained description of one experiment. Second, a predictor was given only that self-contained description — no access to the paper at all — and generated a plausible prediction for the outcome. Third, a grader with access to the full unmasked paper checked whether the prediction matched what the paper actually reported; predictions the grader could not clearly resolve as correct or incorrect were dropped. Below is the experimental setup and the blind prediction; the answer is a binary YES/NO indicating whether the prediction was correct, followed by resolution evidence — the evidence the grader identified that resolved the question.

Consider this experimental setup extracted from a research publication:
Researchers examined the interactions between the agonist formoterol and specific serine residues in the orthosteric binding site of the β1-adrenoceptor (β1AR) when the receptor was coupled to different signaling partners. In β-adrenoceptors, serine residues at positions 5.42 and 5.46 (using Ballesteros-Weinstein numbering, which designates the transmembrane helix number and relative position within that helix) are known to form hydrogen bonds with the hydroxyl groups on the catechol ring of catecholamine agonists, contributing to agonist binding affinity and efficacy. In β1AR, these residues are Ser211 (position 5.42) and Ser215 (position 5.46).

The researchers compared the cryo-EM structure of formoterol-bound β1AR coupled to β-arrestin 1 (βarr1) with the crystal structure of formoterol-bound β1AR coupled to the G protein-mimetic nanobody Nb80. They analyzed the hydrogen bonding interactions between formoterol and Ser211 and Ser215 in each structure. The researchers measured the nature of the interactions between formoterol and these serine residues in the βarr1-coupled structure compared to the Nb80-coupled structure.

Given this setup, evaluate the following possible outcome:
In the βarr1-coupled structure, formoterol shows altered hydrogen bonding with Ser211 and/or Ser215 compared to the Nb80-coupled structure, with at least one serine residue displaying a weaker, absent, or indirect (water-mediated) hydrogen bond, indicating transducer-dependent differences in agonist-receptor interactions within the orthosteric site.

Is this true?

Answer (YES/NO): YES